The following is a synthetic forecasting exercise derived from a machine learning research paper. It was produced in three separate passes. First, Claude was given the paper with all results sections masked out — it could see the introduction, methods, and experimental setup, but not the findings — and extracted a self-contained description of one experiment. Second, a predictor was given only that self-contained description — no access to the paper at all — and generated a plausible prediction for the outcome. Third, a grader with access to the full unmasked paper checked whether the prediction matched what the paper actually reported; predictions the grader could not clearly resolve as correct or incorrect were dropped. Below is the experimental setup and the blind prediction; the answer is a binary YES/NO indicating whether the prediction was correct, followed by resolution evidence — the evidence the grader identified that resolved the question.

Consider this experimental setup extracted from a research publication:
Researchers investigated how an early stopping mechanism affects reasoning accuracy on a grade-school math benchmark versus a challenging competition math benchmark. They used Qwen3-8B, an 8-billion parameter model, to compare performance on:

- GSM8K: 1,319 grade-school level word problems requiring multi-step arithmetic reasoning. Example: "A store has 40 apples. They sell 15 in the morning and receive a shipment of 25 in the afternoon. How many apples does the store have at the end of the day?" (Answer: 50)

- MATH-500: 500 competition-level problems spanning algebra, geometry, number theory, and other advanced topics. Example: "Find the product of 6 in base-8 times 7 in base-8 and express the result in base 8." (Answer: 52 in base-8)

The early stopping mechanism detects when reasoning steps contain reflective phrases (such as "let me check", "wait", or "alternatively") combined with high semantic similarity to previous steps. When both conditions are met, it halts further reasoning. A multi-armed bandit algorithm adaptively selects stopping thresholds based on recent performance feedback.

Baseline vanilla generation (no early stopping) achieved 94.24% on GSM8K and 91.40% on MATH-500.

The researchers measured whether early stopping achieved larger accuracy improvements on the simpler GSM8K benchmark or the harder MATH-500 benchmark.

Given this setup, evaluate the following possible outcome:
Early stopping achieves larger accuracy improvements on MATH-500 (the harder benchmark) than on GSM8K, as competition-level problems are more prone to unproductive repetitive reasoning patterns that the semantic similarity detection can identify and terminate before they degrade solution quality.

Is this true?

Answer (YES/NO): NO